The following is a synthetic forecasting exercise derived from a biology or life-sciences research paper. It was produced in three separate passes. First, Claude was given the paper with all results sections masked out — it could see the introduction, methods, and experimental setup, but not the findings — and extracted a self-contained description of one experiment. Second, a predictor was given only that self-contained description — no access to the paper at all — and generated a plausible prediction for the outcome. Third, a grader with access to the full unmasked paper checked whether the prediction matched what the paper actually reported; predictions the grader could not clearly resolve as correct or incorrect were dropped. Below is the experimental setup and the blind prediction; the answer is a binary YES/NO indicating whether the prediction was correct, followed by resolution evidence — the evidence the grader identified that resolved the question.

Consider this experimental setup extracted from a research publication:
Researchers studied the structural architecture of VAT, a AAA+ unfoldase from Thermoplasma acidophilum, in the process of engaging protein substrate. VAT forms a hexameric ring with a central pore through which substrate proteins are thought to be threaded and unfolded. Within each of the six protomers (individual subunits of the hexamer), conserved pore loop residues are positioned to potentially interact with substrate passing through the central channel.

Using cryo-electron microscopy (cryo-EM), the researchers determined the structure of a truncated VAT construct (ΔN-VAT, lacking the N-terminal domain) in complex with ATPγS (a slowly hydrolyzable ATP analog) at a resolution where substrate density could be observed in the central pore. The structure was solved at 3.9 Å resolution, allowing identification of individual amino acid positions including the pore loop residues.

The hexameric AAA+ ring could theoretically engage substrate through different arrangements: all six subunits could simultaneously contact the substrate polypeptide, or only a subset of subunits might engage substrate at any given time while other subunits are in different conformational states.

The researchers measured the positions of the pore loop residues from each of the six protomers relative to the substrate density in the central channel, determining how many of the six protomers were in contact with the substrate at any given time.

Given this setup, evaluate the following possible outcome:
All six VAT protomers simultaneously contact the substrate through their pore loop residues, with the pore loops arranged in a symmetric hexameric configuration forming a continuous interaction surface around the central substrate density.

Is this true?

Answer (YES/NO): NO